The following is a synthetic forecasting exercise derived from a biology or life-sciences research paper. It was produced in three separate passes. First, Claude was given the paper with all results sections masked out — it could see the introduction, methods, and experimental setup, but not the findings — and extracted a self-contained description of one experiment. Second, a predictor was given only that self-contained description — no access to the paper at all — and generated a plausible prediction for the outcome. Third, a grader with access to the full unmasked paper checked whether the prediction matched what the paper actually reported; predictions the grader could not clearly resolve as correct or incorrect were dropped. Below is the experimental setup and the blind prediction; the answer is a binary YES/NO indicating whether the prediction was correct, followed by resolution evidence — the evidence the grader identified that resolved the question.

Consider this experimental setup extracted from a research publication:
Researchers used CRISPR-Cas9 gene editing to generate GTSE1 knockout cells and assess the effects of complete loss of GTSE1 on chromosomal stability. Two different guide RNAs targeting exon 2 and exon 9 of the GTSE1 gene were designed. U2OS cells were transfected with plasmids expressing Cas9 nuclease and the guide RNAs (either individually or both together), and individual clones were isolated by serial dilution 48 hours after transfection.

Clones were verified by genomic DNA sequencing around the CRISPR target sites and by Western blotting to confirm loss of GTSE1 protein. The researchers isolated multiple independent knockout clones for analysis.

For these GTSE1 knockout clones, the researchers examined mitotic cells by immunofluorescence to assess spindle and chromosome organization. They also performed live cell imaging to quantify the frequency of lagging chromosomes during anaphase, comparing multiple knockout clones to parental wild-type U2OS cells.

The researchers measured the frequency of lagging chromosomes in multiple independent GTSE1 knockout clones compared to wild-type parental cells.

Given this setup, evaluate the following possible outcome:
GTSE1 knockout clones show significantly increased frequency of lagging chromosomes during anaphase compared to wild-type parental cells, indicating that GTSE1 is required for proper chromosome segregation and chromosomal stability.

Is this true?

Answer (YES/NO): NO